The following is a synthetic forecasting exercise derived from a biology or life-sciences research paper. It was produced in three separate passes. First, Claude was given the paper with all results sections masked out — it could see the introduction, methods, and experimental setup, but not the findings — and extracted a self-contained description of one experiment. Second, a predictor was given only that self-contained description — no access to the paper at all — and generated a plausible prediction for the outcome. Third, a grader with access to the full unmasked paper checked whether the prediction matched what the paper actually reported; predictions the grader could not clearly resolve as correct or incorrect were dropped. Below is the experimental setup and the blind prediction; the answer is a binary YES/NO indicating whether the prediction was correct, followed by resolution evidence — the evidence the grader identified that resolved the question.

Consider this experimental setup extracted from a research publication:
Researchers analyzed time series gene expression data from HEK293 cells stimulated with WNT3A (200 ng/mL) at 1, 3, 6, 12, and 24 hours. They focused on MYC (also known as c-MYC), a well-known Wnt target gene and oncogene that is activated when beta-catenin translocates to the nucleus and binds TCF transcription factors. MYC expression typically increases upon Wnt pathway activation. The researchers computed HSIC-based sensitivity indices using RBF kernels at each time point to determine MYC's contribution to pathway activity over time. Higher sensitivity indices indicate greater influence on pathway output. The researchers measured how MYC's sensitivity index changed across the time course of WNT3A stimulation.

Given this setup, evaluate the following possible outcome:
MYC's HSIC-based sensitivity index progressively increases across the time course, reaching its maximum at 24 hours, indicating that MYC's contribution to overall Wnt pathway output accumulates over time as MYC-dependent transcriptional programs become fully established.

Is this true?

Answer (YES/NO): NO